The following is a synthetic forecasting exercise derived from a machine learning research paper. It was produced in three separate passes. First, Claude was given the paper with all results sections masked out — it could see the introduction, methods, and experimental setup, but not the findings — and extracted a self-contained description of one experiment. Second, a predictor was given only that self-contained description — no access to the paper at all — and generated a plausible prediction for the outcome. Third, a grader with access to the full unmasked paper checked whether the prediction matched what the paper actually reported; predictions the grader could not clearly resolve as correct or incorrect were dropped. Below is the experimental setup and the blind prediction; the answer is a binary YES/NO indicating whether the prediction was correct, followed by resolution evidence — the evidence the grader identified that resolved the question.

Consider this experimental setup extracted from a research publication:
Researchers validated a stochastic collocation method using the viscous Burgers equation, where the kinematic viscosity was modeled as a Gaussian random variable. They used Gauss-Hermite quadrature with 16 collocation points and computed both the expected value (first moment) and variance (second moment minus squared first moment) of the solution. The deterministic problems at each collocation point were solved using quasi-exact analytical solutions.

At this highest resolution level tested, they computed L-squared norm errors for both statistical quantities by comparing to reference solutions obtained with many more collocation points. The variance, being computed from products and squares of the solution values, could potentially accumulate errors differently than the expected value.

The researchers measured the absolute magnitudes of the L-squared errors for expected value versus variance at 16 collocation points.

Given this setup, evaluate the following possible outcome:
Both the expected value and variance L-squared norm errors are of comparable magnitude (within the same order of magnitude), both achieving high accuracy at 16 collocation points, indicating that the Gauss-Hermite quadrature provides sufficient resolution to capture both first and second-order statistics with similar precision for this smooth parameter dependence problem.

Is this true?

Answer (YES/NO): NO